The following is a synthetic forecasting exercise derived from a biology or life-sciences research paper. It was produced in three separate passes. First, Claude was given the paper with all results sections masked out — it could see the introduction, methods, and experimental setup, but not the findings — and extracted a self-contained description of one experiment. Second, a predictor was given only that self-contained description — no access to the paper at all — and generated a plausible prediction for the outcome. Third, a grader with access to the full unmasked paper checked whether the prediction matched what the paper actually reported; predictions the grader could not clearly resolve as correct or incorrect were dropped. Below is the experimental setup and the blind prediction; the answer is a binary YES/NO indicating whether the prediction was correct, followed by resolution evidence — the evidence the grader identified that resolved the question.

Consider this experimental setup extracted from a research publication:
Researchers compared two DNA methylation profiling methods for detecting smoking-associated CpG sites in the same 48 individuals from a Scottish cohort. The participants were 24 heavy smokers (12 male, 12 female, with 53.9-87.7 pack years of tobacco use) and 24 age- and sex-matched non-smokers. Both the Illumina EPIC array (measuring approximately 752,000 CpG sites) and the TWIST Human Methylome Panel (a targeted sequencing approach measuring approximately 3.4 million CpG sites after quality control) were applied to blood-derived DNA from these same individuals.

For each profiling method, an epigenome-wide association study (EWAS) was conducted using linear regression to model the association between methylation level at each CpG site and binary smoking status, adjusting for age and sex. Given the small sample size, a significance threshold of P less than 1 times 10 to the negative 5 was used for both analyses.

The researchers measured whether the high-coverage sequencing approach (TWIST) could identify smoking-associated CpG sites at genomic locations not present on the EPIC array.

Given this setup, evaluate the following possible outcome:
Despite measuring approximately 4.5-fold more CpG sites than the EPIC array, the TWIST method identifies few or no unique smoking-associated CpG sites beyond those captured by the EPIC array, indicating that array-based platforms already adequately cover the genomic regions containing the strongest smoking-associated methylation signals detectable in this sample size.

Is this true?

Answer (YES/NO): NO